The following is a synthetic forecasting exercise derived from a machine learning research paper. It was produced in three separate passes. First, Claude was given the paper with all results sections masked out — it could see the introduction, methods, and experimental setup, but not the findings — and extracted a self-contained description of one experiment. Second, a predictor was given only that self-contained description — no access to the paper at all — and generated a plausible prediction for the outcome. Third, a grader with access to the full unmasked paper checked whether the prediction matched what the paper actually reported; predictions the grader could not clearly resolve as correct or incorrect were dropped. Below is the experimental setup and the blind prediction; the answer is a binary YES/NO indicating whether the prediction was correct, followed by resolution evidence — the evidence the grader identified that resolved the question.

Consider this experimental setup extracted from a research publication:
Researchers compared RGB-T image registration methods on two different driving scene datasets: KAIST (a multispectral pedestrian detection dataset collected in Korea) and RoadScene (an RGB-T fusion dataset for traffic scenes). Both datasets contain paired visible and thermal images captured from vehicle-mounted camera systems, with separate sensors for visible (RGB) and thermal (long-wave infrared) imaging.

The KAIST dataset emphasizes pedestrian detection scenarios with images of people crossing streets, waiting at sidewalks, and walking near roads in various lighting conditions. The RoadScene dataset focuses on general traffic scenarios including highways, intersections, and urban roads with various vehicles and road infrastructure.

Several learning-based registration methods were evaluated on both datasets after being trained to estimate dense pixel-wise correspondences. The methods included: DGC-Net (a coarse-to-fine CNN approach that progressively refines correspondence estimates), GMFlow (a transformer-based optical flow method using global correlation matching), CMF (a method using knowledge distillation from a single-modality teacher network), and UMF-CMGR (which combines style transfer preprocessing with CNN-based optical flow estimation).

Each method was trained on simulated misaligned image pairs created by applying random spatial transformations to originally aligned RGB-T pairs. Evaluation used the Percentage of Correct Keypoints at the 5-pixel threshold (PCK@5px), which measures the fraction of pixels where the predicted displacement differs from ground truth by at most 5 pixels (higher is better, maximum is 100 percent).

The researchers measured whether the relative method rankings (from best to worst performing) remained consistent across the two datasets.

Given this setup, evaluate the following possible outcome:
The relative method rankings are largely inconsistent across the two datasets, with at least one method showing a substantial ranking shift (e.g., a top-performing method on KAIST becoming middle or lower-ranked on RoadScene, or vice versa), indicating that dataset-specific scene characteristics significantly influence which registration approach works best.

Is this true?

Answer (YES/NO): NO